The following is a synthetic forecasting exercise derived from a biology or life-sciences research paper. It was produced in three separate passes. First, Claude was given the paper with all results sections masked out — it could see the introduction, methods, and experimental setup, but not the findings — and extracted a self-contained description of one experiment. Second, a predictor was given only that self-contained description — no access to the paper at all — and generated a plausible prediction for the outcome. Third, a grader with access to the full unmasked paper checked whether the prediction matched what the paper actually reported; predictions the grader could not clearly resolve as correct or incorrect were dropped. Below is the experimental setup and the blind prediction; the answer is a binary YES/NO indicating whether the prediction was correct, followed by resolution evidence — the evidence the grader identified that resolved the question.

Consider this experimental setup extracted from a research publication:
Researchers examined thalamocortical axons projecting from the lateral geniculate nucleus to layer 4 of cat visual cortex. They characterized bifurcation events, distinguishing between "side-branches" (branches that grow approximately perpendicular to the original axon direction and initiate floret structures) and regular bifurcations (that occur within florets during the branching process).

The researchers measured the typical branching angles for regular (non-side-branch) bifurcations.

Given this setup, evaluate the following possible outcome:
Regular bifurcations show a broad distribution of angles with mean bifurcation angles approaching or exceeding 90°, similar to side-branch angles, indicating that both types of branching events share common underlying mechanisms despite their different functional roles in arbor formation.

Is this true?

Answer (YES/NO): NO